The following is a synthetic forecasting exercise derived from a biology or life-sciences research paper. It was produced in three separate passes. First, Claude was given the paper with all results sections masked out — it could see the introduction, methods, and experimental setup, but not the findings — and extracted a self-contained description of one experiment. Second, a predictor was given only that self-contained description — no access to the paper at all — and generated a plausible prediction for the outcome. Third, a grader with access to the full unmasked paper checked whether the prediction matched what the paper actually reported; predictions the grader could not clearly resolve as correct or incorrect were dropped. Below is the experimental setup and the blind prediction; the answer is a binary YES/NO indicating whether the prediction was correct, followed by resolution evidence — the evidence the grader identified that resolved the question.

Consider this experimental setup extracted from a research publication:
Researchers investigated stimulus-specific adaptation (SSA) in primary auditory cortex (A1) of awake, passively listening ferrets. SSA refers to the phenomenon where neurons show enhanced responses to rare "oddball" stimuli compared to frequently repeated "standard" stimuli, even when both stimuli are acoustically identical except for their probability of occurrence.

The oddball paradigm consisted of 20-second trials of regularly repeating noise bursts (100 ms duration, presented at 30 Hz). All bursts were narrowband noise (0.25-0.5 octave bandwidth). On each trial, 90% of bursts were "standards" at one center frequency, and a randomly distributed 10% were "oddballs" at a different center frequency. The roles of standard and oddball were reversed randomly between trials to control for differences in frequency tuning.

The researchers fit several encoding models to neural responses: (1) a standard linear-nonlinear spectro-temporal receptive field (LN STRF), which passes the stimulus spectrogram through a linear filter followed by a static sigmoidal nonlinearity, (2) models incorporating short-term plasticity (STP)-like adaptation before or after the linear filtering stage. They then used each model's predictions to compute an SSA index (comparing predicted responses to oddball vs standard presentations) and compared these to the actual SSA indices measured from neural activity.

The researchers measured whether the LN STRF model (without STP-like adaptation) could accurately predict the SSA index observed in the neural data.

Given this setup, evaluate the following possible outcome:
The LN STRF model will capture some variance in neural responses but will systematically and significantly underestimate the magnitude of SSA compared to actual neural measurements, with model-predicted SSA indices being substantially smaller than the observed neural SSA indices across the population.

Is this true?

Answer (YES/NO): NO